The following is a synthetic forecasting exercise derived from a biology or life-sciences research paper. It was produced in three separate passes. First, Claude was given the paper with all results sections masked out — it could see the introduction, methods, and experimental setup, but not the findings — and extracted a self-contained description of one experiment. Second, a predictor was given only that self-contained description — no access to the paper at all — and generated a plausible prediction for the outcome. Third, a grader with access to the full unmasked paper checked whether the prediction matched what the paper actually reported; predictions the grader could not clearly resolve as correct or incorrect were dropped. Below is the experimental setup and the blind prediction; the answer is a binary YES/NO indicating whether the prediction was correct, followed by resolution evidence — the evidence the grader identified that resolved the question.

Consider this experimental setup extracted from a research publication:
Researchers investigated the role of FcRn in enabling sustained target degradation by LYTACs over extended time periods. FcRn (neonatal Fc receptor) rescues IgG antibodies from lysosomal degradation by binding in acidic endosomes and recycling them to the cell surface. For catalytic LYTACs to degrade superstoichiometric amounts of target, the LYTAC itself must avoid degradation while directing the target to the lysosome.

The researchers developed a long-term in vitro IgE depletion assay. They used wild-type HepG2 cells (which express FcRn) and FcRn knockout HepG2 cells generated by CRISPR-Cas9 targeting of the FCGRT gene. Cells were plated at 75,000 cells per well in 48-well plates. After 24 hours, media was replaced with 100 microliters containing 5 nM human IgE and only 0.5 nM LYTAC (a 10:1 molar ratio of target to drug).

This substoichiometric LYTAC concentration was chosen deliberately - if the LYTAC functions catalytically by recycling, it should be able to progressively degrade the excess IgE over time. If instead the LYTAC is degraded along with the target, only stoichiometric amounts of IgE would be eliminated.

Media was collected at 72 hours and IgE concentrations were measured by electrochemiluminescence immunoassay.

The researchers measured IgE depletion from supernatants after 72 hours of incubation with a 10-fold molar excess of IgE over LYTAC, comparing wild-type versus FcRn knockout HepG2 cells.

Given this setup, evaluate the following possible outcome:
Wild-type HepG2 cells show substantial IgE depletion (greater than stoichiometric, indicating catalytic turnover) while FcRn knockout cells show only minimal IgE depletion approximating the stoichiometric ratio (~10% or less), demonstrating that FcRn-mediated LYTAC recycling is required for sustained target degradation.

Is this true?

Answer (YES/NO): NO